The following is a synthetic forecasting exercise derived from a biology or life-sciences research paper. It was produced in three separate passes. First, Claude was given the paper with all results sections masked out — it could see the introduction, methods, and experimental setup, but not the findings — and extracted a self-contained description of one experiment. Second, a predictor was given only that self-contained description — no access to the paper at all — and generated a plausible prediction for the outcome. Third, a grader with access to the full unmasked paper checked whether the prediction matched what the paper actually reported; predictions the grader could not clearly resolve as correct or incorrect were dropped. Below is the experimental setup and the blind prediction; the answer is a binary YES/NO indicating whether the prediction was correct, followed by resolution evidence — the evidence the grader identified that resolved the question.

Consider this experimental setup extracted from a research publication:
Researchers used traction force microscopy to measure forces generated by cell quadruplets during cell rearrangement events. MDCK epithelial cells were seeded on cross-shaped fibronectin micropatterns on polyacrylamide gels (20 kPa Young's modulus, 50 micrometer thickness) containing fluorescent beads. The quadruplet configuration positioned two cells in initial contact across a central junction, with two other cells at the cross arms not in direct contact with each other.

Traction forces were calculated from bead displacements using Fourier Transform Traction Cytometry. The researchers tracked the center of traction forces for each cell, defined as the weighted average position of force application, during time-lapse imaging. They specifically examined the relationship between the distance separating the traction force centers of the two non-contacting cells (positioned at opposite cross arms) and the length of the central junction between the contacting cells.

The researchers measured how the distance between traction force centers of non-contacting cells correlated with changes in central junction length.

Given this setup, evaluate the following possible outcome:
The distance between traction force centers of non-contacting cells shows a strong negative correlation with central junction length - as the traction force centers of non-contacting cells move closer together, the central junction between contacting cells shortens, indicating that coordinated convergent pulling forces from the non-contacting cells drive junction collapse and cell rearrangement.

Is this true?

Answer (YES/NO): NO